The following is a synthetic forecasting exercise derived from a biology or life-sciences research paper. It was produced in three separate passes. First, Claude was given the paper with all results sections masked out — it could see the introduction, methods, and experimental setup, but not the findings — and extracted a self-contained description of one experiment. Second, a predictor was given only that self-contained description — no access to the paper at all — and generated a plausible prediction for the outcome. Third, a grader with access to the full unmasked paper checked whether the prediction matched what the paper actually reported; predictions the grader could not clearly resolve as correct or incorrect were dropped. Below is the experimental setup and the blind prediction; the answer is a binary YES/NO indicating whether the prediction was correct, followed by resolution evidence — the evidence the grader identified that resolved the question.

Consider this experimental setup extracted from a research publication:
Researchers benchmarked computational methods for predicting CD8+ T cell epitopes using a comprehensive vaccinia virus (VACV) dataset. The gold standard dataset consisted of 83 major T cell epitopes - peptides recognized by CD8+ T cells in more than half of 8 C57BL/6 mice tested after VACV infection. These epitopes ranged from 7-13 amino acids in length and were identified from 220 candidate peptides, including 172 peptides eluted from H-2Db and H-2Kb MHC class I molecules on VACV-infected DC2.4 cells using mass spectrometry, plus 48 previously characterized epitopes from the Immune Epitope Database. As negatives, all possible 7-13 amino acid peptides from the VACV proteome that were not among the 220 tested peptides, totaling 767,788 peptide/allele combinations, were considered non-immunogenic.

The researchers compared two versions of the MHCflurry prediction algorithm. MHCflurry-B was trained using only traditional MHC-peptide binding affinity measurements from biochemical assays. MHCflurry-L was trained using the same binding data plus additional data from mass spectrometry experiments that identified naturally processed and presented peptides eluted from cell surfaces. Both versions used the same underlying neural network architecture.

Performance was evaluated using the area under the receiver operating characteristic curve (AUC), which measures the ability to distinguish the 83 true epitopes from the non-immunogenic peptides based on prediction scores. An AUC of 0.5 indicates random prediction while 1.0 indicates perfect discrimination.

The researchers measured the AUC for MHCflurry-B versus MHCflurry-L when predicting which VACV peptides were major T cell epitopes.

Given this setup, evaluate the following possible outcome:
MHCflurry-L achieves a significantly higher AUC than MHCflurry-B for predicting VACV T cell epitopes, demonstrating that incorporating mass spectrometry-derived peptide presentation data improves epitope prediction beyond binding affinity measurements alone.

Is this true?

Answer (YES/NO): NO